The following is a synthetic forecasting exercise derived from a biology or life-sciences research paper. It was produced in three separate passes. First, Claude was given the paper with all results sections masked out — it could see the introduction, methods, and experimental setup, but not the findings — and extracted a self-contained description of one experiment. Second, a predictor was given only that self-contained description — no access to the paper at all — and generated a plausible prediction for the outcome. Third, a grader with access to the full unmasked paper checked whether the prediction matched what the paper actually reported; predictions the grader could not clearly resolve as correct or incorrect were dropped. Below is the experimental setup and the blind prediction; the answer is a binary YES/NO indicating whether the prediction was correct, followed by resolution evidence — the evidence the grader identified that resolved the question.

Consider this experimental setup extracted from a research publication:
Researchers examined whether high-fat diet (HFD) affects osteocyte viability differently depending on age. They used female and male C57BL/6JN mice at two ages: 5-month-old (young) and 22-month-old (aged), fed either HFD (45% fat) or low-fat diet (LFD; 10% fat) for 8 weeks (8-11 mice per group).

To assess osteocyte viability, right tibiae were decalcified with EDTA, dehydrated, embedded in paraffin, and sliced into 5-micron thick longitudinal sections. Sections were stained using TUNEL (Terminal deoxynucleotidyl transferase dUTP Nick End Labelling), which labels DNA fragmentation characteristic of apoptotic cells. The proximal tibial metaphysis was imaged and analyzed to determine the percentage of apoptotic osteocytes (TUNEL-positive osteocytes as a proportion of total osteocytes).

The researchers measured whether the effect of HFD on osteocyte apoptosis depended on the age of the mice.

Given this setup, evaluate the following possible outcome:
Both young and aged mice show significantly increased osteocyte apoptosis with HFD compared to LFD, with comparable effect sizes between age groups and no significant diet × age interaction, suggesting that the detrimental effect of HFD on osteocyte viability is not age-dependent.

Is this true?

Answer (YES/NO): NO